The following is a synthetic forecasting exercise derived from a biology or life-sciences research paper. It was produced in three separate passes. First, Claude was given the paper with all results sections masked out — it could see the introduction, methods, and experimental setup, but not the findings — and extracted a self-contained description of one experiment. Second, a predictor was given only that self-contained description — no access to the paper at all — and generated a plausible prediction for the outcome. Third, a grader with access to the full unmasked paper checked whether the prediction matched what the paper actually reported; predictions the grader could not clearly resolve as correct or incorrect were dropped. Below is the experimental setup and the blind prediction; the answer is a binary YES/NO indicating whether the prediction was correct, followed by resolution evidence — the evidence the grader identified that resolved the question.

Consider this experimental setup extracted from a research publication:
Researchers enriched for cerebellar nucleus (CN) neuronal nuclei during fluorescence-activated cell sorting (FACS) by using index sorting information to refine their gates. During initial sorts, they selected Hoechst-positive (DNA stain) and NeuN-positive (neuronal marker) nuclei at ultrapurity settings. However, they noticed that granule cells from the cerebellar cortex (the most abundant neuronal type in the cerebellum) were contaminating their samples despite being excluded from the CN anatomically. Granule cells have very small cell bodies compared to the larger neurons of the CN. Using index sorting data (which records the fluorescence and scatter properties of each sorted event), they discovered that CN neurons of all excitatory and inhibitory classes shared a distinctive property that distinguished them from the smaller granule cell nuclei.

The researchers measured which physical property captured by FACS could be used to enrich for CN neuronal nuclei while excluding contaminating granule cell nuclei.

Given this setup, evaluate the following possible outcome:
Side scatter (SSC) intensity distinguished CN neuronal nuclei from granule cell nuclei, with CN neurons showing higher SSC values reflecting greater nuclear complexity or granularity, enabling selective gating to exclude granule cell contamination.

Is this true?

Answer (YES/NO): NO